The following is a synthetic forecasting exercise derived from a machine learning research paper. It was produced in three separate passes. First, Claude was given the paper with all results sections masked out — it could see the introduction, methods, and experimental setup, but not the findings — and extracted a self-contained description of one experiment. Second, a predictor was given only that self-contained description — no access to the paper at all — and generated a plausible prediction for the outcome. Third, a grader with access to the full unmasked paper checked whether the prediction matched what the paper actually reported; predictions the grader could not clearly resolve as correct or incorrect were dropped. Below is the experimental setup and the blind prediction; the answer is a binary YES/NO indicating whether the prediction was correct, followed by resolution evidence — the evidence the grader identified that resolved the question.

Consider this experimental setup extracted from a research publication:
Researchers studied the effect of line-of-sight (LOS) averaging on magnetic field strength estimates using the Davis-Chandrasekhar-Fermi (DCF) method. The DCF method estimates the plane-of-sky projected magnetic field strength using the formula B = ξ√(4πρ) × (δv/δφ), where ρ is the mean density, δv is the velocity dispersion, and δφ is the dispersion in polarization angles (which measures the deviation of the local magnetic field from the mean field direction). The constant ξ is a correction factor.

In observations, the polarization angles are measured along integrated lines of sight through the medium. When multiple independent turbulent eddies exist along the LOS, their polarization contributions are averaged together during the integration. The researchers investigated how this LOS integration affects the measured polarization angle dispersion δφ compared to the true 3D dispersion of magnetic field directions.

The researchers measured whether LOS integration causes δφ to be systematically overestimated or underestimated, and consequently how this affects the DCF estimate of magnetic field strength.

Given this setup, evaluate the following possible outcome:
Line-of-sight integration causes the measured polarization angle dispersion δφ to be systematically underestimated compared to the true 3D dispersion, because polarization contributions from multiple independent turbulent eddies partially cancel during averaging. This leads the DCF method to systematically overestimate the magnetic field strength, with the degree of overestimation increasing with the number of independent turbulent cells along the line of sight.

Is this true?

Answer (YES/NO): YES